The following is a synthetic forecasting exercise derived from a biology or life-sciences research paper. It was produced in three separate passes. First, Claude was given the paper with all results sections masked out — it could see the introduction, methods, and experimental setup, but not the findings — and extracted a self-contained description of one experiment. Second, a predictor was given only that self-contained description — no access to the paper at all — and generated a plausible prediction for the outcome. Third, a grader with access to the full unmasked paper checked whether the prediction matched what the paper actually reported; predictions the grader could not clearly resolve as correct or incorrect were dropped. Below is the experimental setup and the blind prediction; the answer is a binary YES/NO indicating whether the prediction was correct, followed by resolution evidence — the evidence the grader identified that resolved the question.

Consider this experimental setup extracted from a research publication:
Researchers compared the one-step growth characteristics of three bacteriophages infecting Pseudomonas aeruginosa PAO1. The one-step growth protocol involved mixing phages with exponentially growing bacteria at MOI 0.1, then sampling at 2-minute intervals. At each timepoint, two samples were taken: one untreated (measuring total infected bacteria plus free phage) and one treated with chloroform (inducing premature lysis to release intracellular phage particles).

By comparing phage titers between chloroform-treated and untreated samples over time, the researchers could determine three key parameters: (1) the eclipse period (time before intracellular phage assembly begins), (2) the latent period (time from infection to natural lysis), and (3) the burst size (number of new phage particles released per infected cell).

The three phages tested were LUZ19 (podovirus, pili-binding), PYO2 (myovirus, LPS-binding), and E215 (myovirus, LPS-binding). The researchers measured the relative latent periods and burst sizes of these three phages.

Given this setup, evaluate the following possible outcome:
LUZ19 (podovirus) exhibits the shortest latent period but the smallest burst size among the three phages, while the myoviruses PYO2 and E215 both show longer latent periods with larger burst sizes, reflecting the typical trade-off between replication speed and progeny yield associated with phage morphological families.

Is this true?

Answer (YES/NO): YES